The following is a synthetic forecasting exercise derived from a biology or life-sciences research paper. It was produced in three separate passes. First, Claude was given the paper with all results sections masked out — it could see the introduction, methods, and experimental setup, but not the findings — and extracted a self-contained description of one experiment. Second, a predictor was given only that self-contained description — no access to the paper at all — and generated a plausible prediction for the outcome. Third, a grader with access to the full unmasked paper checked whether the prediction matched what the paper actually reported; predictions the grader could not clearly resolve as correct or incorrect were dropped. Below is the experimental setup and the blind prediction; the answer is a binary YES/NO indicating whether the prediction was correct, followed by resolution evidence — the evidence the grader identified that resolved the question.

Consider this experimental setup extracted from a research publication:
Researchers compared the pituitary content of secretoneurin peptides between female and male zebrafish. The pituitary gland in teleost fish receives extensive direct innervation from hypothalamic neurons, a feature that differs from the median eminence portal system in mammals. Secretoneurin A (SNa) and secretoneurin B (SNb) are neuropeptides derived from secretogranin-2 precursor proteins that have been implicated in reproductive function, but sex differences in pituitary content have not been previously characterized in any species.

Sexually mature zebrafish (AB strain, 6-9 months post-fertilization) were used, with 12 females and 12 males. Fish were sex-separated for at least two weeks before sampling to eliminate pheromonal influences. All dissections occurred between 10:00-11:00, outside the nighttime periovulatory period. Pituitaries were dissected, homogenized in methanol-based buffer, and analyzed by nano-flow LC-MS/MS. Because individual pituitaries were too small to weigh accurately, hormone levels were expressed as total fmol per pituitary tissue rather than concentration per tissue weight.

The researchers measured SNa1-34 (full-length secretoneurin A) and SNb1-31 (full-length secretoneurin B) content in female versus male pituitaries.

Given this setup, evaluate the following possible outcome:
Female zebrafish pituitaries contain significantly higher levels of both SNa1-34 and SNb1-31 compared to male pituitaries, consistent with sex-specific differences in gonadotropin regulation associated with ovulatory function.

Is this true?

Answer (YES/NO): YES